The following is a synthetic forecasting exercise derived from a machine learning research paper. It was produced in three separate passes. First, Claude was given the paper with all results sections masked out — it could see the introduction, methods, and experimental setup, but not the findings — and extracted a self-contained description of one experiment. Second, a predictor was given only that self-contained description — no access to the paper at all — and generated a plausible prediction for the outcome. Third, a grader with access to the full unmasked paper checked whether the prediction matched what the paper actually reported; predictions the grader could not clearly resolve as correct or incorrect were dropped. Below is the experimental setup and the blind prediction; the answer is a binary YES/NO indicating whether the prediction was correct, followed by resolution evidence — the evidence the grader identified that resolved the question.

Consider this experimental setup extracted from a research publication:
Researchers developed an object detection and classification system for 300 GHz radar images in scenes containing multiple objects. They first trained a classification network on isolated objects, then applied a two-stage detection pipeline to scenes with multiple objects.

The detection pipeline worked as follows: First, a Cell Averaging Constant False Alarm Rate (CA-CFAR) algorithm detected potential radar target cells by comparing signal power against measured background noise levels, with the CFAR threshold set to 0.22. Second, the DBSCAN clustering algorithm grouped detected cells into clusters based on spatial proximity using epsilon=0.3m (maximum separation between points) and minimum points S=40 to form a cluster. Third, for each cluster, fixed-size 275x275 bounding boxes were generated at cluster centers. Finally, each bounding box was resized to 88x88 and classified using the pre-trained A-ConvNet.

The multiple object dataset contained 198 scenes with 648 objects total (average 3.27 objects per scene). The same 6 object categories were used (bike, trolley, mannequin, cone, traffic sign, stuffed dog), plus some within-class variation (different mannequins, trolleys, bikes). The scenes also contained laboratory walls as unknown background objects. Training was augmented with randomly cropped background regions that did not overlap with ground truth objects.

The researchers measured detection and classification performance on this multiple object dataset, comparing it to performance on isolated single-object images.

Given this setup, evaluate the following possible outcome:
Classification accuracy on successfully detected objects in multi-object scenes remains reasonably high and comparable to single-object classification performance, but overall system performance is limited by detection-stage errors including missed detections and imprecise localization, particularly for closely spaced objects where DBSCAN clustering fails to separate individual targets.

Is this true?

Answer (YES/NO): NO